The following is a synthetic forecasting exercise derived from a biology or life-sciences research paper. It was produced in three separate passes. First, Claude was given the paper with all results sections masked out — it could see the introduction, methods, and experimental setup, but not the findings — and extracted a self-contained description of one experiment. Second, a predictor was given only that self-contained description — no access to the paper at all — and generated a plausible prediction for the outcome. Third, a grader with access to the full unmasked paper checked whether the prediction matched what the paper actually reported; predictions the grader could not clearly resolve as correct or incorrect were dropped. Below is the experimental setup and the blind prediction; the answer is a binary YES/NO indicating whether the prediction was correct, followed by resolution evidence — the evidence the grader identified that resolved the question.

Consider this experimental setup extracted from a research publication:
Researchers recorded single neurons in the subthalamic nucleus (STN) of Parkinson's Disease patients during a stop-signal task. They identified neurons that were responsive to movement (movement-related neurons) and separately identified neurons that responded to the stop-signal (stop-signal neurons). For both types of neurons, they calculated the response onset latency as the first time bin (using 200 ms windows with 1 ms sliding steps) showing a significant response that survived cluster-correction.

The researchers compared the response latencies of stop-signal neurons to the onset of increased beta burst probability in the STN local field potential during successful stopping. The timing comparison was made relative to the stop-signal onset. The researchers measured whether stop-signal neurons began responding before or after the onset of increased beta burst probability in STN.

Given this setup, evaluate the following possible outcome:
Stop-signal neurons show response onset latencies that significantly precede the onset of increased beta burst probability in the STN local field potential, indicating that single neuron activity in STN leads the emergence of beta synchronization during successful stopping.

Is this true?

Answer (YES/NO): YES